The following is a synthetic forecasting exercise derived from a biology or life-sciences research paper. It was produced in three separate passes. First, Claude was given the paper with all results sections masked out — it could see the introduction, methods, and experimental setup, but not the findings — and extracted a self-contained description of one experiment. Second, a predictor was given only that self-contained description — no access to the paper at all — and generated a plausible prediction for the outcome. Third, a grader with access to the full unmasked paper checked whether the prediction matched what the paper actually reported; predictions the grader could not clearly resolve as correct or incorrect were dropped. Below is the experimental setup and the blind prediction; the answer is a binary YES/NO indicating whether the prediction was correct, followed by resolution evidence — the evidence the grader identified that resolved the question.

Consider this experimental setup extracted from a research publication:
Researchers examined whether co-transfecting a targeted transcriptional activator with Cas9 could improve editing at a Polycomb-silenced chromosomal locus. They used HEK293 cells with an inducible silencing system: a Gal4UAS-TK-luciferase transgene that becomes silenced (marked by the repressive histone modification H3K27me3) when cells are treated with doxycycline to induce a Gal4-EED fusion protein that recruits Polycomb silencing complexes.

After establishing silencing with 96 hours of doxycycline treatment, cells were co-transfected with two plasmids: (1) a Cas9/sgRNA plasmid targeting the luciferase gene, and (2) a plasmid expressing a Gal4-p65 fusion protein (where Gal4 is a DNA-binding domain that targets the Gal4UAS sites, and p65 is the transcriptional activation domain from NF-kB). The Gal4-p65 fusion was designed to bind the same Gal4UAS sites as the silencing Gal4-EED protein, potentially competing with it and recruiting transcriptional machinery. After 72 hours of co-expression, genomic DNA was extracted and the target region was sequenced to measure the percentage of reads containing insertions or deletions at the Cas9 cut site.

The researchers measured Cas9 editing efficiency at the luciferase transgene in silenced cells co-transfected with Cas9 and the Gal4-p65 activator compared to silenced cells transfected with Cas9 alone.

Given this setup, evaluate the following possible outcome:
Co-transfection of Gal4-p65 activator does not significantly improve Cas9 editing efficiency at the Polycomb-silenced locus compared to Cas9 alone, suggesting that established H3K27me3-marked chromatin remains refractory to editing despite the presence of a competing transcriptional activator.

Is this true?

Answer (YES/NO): NO